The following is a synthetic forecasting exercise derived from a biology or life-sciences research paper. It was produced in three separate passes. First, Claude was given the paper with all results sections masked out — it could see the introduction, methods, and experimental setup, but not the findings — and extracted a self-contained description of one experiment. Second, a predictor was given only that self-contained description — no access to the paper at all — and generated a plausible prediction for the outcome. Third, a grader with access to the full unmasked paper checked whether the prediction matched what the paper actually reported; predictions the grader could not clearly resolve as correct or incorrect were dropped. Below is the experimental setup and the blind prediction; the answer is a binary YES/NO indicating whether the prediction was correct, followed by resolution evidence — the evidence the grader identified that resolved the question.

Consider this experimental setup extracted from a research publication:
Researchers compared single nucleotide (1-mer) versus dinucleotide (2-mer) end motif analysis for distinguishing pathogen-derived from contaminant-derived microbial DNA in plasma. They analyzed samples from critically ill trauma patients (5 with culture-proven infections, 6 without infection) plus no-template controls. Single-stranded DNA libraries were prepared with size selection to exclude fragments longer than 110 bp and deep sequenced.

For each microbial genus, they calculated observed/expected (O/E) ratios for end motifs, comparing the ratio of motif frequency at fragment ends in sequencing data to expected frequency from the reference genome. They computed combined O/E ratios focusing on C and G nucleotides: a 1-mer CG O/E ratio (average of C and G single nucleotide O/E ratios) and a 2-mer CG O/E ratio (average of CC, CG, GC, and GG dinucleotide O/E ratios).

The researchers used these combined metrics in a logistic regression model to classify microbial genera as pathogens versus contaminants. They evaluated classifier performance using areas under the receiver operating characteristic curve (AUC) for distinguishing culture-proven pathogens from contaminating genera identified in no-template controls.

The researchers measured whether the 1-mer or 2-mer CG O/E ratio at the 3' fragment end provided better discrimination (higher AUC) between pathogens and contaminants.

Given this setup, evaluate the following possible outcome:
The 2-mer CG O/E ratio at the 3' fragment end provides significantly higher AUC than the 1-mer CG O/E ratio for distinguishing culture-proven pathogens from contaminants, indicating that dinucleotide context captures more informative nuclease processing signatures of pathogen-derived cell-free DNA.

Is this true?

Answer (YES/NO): NO